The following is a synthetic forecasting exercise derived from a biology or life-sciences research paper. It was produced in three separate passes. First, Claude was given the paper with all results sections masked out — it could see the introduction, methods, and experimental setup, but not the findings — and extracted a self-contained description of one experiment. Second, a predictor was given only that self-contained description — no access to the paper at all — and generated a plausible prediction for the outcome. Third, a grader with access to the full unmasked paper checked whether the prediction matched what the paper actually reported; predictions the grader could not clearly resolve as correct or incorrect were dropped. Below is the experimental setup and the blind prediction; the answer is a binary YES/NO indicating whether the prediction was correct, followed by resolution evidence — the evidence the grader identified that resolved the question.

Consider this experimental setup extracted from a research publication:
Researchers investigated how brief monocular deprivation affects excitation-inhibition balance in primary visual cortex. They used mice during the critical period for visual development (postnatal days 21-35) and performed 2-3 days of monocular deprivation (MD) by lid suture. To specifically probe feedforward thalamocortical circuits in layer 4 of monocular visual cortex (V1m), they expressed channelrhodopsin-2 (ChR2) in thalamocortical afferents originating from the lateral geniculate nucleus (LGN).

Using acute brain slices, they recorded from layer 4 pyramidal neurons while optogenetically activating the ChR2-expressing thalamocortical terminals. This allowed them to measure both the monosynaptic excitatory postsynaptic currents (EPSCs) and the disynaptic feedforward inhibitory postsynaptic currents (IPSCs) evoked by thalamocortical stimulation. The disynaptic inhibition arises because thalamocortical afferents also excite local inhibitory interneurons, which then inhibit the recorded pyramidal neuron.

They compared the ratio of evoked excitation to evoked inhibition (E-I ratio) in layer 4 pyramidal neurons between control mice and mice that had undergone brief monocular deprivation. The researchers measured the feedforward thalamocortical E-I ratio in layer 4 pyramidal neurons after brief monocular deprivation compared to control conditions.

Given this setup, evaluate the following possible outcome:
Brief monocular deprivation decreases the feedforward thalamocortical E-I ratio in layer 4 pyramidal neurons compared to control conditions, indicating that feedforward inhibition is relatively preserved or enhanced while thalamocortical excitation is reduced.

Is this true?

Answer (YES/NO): NO